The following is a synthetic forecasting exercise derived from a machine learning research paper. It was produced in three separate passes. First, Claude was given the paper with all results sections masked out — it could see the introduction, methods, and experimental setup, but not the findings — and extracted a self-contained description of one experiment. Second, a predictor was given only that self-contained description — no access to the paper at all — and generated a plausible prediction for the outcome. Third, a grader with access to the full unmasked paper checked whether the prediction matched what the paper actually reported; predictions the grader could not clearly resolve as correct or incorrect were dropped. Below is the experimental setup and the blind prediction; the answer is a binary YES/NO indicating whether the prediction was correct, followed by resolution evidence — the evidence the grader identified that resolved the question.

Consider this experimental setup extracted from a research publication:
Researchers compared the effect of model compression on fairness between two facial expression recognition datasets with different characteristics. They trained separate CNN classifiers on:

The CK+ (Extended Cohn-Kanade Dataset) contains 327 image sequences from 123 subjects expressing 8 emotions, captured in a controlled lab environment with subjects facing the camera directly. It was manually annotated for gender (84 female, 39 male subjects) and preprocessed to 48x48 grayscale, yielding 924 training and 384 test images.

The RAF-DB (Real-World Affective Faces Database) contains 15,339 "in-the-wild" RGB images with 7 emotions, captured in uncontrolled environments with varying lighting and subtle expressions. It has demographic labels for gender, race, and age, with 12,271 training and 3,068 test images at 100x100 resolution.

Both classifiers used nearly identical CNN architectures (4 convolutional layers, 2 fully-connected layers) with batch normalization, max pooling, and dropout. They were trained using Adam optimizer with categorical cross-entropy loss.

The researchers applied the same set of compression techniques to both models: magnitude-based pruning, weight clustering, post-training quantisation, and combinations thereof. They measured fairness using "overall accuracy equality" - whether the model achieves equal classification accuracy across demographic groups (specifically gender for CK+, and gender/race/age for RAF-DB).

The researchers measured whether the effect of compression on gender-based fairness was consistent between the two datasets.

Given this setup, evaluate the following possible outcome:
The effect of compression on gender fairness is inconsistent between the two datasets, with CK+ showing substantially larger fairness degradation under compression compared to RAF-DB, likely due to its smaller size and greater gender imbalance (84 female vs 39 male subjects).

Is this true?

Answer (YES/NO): NO